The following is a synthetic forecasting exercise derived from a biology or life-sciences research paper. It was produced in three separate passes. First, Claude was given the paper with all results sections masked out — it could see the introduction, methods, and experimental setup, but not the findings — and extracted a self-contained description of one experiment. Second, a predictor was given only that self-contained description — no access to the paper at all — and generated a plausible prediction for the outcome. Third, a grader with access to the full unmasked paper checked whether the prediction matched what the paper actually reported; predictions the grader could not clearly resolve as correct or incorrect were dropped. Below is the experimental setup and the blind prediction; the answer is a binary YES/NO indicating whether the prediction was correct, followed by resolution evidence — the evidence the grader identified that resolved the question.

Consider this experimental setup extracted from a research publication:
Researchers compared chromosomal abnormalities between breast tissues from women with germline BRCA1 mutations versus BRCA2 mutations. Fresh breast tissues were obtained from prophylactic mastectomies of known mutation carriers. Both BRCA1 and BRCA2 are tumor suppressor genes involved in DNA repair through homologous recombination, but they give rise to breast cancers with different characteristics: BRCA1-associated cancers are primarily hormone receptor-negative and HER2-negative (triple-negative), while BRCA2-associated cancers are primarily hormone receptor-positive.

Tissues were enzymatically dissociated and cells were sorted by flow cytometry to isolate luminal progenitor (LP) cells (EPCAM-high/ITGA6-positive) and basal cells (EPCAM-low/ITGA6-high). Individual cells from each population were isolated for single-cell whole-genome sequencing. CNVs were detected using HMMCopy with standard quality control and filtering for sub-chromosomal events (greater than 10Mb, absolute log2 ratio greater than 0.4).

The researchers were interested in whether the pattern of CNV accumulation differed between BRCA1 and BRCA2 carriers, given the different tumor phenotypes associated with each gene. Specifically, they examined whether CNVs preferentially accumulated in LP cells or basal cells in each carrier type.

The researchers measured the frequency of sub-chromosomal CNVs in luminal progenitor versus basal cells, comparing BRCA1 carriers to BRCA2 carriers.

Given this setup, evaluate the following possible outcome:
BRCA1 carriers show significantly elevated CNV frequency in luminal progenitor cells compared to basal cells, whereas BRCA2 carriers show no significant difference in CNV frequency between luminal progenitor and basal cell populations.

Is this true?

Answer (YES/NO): NO